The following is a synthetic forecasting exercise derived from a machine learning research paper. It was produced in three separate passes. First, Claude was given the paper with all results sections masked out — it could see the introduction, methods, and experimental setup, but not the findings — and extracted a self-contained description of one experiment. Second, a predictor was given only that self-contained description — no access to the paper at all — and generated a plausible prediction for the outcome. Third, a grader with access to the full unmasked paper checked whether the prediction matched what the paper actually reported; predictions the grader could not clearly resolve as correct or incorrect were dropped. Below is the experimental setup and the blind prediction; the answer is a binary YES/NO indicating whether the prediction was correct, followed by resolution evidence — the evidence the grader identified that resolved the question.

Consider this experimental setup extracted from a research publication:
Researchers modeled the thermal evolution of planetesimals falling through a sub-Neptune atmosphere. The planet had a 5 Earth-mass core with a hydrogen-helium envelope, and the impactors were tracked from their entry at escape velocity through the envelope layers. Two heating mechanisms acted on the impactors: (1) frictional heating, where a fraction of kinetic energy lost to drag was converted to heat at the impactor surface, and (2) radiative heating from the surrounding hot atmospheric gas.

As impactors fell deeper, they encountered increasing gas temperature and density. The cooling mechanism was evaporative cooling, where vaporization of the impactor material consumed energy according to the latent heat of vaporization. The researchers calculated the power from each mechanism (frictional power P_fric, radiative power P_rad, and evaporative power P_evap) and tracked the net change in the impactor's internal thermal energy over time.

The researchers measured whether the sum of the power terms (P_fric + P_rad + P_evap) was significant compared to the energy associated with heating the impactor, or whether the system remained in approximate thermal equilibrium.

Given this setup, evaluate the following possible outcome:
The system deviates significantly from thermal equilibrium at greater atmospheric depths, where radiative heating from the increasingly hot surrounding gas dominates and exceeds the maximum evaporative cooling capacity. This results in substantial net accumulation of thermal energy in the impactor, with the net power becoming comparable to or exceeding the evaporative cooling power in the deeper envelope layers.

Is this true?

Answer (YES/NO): NO